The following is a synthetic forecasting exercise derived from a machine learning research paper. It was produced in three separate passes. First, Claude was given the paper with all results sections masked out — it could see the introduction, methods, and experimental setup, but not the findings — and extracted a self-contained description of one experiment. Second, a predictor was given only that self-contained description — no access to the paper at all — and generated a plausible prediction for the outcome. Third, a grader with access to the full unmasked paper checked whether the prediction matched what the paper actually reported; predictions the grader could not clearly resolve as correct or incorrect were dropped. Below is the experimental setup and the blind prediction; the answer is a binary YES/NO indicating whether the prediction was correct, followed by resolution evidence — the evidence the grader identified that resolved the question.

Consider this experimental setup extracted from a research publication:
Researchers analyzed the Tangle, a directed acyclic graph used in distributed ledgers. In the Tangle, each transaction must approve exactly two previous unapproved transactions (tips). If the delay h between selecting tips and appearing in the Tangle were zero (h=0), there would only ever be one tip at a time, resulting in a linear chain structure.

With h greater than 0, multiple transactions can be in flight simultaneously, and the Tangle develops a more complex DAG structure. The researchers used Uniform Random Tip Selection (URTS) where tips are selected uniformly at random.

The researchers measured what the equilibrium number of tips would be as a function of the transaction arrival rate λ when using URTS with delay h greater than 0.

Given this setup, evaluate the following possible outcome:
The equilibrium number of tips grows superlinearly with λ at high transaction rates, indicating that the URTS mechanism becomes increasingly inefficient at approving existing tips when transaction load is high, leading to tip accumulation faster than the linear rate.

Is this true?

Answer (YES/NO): NO